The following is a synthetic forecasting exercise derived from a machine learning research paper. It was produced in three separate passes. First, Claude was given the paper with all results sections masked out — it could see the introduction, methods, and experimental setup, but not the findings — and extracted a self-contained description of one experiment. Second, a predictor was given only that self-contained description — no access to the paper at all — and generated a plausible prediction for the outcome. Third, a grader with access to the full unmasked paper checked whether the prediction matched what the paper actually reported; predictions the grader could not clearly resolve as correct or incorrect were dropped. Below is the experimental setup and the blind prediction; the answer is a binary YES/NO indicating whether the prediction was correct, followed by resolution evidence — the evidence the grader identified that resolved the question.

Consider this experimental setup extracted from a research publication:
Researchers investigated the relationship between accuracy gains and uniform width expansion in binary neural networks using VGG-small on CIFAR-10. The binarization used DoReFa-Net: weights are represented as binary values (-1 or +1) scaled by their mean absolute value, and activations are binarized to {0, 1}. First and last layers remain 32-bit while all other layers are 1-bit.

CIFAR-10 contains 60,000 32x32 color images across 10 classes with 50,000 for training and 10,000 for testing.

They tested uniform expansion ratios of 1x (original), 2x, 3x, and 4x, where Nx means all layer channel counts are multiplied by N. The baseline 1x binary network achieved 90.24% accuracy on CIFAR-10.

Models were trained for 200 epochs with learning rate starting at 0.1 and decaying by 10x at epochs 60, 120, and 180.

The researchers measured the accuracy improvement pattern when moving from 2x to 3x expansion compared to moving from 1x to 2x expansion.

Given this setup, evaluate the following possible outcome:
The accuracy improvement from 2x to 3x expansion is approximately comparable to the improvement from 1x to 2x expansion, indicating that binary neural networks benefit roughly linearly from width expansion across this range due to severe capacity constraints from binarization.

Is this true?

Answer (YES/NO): NO